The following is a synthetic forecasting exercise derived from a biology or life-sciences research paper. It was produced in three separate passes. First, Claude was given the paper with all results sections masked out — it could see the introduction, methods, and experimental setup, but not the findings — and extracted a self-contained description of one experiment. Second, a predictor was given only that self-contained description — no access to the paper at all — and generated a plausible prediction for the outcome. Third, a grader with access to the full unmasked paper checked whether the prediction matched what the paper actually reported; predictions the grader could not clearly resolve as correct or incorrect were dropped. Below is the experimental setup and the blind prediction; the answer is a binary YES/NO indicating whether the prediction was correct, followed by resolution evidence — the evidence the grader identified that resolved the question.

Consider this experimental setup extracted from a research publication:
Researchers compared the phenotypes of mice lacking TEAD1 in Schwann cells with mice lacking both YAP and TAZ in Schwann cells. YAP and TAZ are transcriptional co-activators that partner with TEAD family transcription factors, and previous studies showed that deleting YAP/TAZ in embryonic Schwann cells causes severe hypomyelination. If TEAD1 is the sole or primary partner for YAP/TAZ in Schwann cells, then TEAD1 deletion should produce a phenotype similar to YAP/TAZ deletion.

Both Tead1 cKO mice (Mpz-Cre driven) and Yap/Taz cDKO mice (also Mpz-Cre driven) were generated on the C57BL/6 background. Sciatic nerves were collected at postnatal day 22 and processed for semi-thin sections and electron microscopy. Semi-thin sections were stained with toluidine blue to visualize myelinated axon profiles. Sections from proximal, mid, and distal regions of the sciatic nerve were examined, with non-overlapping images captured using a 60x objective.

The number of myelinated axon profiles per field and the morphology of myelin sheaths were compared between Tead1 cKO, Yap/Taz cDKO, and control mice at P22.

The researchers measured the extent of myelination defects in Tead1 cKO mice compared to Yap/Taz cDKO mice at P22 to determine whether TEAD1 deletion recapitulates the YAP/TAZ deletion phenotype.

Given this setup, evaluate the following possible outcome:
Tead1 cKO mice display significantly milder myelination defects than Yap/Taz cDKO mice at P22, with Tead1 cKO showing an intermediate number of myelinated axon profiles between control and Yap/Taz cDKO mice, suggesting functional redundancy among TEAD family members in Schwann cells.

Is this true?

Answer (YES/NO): YES